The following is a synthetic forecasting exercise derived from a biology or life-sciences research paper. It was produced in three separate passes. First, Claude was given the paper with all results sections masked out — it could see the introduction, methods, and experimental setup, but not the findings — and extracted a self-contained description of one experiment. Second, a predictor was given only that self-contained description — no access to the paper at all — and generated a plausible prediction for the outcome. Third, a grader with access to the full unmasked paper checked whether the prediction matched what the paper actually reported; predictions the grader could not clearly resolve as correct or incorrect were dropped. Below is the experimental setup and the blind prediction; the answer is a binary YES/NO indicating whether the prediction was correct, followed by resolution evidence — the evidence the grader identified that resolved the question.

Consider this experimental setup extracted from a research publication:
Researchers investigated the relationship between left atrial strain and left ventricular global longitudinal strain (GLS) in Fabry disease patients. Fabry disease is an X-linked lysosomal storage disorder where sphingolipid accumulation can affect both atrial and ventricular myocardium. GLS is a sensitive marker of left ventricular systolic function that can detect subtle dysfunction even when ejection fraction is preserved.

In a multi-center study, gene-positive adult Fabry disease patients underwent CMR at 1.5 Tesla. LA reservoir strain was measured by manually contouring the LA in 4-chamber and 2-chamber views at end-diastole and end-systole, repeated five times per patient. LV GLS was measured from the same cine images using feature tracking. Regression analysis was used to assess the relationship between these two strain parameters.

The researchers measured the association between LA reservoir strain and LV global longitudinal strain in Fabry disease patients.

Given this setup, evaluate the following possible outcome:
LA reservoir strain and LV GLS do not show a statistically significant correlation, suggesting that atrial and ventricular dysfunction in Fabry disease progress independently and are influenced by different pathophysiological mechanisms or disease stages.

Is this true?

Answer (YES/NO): NO